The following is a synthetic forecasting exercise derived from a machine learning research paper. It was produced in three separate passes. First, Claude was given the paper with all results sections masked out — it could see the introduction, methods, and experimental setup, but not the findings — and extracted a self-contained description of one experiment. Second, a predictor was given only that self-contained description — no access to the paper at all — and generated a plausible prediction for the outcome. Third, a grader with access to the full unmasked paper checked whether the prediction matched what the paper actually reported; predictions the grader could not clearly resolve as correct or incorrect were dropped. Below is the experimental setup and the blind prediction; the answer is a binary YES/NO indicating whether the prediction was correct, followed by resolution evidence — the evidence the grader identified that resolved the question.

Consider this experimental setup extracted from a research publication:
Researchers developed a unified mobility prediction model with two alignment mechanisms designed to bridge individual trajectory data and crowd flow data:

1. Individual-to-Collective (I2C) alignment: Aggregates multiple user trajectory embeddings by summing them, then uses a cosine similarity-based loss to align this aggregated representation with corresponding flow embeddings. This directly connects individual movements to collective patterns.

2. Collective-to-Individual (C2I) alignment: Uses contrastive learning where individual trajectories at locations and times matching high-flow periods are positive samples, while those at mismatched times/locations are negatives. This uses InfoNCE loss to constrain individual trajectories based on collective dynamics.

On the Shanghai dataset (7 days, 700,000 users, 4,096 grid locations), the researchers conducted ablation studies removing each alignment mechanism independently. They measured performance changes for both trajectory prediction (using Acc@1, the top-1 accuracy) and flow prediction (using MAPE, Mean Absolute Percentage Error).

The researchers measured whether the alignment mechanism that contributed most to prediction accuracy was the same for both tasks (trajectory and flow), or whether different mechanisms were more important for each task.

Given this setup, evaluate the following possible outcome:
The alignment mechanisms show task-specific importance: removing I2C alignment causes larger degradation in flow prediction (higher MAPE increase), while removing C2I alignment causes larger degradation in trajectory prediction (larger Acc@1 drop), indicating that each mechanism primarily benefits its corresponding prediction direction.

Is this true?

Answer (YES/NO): YES